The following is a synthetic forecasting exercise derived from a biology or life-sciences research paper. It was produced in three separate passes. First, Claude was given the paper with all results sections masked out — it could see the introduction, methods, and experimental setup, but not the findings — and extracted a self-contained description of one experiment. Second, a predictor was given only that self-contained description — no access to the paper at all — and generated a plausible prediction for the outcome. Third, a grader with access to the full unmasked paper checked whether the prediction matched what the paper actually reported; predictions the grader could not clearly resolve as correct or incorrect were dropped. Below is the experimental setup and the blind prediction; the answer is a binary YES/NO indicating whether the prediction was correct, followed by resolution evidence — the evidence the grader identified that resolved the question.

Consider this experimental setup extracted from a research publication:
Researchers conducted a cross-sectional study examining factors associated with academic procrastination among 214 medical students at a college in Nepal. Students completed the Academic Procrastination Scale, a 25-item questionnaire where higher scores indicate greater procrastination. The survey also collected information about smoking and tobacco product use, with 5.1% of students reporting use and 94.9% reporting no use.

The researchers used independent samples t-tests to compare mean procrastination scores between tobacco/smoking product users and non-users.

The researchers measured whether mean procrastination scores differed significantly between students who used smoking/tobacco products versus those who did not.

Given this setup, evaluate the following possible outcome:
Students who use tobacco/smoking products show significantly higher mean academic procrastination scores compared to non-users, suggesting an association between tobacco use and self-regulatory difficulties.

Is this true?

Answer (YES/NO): YES